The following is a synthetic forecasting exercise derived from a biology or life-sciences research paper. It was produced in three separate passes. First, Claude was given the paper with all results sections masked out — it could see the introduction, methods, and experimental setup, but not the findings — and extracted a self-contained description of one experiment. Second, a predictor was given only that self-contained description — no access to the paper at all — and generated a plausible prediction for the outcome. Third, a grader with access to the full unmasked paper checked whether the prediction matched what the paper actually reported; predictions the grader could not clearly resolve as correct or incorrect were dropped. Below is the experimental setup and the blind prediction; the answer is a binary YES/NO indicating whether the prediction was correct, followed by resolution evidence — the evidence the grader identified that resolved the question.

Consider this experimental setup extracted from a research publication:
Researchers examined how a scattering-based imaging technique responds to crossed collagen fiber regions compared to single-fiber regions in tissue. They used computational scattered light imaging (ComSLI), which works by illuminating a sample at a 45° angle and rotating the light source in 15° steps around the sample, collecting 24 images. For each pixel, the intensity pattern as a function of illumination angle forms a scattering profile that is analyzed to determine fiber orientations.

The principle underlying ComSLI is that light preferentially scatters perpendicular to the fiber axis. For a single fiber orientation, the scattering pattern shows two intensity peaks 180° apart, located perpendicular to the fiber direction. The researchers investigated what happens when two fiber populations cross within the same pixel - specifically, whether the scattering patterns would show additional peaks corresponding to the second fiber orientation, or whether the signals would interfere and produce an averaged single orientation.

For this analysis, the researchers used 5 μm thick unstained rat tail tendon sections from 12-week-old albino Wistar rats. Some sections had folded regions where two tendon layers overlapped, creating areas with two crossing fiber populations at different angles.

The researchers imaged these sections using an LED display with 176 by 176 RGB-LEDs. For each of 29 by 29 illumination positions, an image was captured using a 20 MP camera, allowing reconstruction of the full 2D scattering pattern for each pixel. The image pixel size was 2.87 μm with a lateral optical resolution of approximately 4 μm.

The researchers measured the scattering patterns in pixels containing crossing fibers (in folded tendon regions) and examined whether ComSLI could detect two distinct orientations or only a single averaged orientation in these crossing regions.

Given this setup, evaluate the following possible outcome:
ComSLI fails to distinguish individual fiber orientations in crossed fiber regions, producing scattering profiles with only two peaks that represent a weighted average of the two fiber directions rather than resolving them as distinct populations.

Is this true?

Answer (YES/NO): NO